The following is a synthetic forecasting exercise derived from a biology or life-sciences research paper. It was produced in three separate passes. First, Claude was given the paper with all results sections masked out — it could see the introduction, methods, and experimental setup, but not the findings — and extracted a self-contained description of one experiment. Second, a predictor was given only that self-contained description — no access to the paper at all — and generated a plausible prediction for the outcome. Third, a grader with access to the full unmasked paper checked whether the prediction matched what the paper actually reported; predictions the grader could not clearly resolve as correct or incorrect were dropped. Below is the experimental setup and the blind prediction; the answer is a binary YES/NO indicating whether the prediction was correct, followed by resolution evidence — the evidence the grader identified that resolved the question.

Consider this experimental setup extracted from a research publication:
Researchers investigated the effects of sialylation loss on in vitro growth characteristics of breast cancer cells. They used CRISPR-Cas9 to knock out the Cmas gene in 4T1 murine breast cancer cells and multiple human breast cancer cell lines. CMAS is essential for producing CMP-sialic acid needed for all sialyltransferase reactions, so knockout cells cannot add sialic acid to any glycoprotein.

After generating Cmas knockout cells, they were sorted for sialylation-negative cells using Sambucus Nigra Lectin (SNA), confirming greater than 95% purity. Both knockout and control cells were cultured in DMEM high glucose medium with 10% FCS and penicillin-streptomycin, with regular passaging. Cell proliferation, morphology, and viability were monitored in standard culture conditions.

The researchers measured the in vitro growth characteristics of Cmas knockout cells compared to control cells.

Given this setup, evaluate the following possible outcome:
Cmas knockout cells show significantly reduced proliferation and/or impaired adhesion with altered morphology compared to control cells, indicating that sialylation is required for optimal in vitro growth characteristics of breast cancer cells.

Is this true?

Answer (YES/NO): NO